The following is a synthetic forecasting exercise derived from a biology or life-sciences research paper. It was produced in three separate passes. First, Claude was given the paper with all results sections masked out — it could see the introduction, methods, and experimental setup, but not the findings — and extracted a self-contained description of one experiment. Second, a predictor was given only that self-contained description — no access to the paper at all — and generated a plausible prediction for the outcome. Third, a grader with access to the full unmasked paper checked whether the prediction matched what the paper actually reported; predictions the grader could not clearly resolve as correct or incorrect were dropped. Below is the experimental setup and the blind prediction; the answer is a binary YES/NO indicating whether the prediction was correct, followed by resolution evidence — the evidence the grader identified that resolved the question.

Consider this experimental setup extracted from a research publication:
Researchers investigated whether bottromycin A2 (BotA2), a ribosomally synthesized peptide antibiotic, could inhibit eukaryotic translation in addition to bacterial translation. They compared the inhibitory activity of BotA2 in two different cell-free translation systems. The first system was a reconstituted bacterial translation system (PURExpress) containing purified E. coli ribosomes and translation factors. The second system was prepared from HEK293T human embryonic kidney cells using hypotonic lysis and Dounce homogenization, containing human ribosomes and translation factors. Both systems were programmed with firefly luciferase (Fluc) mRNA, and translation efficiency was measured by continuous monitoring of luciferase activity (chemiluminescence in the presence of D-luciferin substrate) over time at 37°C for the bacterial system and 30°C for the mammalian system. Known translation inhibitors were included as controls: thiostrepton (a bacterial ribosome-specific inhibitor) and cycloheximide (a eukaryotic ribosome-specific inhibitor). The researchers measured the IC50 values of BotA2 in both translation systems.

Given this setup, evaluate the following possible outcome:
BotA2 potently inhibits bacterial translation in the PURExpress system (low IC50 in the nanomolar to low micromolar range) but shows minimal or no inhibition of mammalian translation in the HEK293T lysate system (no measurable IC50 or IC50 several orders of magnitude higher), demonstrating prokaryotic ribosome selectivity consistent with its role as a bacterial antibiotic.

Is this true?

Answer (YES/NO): YES